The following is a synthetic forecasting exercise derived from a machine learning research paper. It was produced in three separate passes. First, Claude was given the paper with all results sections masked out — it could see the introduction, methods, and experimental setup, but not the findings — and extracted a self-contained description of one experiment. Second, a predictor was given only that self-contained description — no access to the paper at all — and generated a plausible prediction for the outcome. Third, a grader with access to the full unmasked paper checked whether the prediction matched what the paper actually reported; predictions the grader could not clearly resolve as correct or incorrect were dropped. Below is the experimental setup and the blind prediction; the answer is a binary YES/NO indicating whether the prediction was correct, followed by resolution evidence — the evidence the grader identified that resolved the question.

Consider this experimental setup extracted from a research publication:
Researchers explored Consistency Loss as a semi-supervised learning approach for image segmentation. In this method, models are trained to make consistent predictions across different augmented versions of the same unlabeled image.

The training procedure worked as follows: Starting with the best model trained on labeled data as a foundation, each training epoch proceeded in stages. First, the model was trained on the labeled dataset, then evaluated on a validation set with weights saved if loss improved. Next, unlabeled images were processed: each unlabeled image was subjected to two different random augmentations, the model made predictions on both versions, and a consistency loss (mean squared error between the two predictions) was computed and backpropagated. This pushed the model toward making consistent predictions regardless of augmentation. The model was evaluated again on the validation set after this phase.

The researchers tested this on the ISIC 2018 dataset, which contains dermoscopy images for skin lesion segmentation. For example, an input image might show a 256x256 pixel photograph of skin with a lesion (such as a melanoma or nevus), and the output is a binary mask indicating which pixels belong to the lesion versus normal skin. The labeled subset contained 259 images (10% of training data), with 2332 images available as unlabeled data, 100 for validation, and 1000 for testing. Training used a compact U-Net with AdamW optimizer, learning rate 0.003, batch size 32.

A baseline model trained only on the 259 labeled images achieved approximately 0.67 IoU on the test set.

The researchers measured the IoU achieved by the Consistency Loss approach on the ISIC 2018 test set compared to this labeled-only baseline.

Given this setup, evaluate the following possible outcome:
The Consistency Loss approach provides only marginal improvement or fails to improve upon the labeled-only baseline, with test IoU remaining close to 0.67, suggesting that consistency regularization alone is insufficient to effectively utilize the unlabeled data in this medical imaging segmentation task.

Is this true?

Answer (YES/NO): NO